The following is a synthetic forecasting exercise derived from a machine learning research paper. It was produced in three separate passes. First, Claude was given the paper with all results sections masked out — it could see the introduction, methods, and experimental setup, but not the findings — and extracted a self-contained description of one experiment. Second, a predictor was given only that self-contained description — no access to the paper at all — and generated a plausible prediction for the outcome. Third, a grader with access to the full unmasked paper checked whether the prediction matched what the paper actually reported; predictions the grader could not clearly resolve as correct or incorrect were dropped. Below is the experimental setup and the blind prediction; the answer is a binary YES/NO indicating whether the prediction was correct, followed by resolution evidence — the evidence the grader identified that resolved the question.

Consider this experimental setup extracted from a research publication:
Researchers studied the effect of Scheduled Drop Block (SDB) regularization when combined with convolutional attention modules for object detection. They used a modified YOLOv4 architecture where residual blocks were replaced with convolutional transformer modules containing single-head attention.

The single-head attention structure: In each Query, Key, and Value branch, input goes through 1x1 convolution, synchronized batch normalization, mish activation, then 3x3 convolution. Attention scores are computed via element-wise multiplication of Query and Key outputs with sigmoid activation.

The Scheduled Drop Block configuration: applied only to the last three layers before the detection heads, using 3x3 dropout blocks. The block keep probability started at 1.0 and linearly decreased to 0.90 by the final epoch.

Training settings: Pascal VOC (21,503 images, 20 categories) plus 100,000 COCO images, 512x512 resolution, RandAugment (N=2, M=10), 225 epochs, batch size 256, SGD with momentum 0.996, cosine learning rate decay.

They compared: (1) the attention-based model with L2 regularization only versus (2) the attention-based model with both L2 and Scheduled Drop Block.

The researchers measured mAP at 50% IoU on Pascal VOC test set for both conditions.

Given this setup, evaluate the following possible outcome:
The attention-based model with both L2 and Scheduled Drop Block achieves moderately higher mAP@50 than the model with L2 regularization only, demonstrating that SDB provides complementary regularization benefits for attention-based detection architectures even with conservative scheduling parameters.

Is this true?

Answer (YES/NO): NO